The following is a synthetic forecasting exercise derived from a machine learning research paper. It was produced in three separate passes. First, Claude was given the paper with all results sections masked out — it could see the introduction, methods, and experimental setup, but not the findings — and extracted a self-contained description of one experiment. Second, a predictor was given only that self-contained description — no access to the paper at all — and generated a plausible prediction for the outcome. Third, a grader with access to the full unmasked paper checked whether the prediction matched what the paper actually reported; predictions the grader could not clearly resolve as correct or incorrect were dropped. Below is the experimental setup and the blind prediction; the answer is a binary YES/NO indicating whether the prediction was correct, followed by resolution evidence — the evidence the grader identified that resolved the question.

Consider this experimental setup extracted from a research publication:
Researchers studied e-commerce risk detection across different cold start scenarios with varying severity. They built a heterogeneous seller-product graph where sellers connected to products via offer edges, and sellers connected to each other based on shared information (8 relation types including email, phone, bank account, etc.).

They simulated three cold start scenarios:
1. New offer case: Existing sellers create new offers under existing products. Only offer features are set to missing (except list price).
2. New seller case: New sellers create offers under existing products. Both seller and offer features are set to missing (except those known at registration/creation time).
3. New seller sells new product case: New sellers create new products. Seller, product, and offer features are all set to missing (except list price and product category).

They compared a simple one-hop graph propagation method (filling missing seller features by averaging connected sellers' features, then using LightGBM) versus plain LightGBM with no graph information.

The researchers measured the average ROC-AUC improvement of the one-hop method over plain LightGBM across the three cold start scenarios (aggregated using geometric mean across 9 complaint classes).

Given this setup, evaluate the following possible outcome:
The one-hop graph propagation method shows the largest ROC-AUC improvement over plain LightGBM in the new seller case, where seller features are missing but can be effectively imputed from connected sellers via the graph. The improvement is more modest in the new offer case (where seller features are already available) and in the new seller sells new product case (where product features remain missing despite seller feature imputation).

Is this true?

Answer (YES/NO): NO